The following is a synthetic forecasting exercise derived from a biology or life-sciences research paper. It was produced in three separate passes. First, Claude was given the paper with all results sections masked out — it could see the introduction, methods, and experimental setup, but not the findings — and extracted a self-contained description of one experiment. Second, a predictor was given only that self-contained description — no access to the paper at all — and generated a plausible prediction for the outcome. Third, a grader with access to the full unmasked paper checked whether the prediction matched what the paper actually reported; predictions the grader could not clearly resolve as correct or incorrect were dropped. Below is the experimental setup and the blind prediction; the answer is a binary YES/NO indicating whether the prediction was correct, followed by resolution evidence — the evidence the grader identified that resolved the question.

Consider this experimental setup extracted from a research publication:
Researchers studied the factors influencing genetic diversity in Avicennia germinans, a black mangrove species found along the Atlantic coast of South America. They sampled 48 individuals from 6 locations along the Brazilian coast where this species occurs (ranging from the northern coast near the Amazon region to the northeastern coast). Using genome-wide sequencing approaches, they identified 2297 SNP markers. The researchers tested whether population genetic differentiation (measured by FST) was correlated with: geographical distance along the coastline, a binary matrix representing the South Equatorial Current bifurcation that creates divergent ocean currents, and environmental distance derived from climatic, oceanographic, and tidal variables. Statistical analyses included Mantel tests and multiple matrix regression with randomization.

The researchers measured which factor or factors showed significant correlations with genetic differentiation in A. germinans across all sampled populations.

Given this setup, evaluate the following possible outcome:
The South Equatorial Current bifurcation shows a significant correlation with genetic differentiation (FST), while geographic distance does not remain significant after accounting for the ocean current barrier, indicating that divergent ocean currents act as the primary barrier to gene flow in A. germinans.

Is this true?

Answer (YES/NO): NO